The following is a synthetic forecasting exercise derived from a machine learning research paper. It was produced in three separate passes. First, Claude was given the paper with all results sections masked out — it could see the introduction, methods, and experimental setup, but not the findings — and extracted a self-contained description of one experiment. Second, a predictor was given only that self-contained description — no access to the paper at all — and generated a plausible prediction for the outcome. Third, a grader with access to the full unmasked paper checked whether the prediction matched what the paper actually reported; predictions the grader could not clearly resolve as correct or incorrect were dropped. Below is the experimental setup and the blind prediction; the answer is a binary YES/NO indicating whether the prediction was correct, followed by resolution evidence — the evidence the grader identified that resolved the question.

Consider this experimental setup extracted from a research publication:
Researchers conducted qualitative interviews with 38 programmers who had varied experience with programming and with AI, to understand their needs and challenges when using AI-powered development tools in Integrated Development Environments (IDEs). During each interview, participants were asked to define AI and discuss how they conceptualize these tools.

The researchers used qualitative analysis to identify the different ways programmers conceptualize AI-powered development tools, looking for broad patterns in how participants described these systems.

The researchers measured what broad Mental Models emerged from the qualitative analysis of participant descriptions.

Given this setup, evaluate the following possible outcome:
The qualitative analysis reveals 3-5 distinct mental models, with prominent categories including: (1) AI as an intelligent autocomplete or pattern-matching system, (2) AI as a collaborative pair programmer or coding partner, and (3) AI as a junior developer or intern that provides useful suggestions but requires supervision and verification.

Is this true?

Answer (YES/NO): NO